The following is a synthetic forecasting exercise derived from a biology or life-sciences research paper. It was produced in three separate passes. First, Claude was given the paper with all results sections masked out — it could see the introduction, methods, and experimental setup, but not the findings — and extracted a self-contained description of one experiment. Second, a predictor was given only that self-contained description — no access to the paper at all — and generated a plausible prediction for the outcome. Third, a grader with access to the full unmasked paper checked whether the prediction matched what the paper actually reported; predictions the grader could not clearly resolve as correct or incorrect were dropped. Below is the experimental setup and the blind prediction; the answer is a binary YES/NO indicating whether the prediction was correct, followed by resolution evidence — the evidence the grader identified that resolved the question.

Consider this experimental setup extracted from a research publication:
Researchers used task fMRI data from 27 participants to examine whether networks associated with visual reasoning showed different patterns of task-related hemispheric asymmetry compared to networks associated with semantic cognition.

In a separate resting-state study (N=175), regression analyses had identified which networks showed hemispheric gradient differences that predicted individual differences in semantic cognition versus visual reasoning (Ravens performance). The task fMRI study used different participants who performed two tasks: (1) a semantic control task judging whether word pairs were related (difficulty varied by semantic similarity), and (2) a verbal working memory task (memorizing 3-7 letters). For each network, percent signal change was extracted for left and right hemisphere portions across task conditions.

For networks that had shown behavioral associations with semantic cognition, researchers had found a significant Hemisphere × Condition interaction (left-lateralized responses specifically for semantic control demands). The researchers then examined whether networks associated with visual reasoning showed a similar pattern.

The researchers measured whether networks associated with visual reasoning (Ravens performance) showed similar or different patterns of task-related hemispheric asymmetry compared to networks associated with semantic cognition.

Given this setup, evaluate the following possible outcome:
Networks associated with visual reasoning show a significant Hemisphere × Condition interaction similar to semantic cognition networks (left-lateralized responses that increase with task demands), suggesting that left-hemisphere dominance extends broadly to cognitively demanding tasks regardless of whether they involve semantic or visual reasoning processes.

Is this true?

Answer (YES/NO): NO